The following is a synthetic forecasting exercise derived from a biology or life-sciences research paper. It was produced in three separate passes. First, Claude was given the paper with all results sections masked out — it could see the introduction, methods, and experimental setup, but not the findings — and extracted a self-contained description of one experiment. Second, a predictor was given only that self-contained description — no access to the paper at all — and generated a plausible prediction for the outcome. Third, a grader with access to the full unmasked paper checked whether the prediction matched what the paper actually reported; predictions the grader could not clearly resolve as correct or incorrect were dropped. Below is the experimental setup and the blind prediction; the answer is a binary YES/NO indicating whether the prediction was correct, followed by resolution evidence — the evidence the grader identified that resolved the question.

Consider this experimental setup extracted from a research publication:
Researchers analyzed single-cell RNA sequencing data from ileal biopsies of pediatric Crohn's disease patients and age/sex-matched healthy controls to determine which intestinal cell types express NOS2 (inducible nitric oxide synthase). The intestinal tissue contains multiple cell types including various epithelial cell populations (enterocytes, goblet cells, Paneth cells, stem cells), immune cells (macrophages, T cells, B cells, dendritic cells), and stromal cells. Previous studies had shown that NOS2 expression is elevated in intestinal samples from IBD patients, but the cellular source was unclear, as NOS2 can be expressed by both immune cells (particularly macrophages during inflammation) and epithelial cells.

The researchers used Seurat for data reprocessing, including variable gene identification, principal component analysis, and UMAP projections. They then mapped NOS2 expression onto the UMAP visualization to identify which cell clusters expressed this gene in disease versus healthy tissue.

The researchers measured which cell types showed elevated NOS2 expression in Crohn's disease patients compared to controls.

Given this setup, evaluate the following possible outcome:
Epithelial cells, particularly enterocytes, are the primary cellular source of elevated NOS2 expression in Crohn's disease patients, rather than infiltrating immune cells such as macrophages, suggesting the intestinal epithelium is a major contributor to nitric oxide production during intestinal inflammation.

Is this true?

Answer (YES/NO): YES